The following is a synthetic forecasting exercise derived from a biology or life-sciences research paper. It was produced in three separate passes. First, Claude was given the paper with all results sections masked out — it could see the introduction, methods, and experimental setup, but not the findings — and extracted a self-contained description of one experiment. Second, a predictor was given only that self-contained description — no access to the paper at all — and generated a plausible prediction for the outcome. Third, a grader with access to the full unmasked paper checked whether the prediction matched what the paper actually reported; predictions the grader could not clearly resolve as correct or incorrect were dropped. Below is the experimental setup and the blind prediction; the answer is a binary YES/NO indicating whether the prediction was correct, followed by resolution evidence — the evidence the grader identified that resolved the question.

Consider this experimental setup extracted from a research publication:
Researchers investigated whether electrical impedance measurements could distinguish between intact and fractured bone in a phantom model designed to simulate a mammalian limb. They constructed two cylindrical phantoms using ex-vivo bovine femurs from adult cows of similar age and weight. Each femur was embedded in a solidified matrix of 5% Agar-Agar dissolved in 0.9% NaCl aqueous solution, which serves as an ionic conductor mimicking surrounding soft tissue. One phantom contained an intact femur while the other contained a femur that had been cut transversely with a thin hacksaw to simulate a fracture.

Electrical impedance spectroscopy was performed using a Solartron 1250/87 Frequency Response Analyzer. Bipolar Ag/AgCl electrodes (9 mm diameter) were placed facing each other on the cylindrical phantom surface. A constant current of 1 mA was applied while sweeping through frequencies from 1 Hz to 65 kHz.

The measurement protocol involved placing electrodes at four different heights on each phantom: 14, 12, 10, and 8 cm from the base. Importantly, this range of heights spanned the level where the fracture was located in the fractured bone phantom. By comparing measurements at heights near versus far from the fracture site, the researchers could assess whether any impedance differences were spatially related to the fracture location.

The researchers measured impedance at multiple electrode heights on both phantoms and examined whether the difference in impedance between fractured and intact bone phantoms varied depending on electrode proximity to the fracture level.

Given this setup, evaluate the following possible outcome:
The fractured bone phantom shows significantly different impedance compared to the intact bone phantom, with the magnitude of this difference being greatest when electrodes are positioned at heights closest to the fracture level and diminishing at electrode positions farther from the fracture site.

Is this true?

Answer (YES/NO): NO